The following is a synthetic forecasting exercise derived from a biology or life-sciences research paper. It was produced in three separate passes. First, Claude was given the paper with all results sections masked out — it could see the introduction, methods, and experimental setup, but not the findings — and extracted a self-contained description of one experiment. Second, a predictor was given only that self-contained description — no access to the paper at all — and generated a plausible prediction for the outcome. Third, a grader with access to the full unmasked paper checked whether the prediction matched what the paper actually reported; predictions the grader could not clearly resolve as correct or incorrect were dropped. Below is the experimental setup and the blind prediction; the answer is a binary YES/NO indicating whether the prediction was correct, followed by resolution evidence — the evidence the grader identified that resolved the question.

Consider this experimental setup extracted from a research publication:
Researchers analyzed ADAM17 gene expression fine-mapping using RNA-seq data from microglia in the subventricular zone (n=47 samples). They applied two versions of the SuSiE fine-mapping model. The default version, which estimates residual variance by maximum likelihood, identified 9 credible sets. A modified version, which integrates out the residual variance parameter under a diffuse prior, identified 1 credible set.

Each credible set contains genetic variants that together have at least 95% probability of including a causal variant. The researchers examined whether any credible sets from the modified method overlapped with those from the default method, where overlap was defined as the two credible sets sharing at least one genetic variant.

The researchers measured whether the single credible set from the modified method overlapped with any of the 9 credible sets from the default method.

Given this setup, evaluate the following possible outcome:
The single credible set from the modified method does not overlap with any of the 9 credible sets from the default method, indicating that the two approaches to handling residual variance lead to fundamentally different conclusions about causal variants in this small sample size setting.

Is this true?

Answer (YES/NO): NO